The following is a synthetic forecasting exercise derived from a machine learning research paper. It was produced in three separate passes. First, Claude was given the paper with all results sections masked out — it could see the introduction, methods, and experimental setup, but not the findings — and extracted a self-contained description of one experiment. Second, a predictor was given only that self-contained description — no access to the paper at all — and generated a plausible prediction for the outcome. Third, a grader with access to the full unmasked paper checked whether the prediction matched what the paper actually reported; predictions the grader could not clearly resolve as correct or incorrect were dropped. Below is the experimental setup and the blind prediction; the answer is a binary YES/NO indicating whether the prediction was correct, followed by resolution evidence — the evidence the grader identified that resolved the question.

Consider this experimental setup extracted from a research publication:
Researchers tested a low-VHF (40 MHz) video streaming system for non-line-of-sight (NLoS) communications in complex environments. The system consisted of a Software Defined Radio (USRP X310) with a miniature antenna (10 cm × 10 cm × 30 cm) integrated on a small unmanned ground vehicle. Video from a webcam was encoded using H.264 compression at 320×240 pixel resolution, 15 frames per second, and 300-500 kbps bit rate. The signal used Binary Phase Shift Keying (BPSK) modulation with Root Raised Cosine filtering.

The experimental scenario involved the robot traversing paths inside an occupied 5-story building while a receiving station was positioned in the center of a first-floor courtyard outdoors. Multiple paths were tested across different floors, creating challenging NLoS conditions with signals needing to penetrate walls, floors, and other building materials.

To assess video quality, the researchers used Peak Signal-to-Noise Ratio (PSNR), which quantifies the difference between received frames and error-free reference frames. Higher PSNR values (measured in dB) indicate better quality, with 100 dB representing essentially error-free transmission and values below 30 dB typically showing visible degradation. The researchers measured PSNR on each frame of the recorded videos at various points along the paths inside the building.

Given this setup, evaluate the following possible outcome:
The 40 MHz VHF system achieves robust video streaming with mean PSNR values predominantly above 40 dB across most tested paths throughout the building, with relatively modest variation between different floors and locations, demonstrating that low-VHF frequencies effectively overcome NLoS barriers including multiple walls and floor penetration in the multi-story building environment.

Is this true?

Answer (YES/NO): NO